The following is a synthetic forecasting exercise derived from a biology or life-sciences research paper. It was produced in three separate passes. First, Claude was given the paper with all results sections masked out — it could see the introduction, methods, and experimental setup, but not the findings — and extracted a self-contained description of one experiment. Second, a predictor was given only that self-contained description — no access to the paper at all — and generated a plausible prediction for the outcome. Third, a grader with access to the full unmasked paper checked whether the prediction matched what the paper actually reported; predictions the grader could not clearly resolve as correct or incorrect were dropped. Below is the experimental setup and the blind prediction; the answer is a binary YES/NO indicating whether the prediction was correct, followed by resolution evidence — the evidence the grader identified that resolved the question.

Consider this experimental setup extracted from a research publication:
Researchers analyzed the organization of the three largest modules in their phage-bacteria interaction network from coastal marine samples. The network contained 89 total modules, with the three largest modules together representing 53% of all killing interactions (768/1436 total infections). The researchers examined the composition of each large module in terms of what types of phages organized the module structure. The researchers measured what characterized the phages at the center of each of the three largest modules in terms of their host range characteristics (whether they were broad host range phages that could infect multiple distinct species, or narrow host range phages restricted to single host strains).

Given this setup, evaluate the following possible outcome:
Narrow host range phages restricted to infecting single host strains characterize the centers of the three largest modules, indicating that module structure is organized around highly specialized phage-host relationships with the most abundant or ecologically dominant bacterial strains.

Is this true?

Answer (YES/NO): NO